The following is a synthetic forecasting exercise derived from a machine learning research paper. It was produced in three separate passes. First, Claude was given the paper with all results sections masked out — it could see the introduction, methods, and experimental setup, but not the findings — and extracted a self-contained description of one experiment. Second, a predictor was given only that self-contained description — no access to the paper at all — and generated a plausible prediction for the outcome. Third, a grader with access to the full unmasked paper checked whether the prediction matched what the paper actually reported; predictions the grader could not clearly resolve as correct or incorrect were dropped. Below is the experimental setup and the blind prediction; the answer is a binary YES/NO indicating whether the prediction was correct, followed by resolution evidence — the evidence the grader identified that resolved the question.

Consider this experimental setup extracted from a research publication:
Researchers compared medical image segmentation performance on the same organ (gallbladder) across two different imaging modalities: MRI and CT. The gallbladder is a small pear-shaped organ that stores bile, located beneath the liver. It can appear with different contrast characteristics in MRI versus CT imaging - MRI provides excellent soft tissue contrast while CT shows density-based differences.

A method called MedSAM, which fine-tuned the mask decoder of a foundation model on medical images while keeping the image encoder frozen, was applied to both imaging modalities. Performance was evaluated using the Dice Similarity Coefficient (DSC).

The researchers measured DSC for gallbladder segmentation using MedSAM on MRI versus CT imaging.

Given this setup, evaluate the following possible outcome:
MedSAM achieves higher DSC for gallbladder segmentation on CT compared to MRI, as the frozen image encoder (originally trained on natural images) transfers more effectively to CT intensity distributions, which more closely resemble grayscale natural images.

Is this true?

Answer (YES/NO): YES